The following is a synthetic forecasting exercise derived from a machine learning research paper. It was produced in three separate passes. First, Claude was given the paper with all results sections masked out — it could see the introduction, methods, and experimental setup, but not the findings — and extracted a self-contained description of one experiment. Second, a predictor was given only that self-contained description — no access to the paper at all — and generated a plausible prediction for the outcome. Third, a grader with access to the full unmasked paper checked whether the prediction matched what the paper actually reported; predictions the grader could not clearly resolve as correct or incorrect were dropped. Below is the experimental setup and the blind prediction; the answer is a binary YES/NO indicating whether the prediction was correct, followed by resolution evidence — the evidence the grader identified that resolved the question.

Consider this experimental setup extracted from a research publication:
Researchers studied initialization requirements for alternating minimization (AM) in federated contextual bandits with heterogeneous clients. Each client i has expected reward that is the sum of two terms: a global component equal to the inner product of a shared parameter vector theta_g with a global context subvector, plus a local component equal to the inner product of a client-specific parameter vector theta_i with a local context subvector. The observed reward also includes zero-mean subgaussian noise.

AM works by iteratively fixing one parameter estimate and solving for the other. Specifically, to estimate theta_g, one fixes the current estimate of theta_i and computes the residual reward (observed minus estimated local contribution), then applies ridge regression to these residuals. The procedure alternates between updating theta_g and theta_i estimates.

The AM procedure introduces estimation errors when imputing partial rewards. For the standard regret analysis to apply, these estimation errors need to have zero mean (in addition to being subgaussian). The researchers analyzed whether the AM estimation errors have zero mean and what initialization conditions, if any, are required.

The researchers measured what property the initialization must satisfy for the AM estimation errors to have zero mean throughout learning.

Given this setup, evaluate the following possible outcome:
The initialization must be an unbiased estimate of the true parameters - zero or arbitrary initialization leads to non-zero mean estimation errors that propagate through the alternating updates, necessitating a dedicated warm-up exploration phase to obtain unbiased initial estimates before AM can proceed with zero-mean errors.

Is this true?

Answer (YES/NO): YES